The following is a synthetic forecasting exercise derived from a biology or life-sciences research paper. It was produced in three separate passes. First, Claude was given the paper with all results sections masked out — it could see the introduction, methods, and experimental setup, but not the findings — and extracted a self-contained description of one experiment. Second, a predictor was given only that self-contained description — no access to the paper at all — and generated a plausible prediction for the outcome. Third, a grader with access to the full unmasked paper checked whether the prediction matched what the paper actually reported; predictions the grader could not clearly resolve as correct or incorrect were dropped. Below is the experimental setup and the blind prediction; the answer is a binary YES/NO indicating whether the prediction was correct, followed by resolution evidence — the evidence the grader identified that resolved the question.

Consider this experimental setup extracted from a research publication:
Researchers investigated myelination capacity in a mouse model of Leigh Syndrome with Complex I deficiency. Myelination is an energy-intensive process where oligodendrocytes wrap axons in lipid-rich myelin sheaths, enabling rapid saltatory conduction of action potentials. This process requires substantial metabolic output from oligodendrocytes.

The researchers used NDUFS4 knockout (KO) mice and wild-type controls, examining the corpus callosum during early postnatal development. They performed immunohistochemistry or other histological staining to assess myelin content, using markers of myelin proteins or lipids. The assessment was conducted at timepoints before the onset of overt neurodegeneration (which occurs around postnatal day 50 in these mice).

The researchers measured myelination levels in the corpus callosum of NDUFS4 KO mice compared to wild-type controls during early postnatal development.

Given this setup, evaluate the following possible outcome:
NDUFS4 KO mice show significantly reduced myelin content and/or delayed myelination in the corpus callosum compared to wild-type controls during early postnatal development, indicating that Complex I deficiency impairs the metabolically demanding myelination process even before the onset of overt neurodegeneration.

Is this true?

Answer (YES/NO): YES